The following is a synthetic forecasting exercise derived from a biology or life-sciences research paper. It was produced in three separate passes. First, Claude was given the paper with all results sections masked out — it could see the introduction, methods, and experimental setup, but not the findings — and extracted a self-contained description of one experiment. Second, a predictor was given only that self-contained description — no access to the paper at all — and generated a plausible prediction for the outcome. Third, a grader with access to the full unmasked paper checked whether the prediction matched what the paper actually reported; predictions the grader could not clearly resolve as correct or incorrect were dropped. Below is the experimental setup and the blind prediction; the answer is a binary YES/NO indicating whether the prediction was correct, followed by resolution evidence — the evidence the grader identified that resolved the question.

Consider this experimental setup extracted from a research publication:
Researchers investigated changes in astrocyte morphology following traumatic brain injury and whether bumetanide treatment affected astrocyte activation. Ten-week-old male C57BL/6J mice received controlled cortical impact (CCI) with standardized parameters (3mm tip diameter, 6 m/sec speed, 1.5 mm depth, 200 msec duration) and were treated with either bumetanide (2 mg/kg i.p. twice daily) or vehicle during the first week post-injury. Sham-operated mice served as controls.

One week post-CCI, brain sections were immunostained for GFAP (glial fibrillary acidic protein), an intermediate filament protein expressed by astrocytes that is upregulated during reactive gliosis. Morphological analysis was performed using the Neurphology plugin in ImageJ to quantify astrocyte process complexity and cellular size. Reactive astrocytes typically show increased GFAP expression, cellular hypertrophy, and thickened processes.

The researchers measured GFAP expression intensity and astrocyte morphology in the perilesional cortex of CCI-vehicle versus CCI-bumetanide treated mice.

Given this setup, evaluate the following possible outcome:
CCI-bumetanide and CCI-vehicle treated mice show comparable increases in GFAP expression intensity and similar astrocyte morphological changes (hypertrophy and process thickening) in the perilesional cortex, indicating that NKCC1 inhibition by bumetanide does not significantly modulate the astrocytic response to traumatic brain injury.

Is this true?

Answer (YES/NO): YES